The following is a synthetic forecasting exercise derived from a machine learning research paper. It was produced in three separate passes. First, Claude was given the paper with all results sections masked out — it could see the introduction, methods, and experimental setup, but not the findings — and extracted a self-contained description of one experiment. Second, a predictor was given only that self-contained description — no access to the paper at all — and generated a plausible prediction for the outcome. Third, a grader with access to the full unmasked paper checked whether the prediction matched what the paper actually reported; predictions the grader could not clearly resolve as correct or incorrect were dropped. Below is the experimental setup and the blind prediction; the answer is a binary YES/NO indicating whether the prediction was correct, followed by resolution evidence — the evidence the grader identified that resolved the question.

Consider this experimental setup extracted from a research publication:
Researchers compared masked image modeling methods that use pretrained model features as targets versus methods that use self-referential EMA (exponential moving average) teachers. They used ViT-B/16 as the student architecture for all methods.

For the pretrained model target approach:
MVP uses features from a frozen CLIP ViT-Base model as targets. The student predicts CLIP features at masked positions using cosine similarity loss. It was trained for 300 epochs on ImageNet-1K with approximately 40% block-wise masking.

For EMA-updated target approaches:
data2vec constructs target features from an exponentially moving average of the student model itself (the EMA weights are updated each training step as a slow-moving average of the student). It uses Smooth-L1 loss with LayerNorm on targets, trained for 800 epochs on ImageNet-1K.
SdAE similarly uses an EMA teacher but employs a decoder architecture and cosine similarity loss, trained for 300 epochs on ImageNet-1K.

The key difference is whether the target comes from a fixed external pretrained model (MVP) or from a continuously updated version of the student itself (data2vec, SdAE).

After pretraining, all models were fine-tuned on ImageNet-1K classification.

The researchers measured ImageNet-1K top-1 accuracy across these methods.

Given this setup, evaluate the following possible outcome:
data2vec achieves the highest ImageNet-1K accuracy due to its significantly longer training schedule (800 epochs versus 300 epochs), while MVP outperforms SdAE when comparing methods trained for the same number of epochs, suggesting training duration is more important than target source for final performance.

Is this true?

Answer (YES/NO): NO